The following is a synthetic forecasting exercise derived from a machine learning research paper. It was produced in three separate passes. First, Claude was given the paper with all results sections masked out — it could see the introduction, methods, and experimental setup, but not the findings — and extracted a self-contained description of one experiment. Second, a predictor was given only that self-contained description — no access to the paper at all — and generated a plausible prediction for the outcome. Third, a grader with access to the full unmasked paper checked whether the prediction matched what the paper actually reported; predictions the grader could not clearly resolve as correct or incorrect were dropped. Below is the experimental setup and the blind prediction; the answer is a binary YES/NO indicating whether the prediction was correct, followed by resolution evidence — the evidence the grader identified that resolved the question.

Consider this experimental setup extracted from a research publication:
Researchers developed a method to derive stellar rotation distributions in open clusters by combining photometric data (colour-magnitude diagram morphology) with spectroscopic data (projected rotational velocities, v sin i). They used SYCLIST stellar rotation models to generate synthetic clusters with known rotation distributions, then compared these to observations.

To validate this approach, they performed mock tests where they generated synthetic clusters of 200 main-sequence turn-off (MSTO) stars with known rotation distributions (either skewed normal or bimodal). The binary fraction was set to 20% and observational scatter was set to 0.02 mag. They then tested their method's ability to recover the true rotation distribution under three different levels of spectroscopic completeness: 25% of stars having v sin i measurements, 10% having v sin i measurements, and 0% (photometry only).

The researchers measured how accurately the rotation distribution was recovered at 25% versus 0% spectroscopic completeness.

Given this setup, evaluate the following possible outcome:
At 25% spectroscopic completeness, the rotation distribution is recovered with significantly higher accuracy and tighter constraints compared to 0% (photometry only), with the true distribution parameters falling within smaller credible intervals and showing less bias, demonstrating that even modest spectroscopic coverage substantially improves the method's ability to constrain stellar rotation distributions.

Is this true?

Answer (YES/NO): YES